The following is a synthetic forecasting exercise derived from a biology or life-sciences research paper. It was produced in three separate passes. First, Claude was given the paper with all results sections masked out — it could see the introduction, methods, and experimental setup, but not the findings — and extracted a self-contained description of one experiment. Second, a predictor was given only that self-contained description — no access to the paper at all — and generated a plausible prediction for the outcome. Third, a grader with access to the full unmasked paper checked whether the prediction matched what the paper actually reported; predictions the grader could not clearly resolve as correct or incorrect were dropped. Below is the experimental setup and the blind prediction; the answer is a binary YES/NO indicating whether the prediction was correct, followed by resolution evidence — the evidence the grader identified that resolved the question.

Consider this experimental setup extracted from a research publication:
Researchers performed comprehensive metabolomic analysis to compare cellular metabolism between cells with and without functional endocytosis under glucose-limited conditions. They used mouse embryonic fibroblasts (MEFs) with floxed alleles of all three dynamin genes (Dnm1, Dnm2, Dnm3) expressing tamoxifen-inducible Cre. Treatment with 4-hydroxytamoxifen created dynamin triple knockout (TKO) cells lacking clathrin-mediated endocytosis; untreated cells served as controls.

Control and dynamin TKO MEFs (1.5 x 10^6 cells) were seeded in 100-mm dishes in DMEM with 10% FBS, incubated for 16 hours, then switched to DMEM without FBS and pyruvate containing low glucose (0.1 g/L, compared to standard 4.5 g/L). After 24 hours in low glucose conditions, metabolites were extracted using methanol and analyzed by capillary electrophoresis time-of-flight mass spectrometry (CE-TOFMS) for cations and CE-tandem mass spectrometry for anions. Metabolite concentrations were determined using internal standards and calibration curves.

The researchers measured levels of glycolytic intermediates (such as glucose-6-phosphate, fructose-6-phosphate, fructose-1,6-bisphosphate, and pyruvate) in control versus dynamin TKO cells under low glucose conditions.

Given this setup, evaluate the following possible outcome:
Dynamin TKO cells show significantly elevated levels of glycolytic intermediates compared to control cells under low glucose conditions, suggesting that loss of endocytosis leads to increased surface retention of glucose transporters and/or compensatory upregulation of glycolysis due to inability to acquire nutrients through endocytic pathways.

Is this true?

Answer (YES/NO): NO